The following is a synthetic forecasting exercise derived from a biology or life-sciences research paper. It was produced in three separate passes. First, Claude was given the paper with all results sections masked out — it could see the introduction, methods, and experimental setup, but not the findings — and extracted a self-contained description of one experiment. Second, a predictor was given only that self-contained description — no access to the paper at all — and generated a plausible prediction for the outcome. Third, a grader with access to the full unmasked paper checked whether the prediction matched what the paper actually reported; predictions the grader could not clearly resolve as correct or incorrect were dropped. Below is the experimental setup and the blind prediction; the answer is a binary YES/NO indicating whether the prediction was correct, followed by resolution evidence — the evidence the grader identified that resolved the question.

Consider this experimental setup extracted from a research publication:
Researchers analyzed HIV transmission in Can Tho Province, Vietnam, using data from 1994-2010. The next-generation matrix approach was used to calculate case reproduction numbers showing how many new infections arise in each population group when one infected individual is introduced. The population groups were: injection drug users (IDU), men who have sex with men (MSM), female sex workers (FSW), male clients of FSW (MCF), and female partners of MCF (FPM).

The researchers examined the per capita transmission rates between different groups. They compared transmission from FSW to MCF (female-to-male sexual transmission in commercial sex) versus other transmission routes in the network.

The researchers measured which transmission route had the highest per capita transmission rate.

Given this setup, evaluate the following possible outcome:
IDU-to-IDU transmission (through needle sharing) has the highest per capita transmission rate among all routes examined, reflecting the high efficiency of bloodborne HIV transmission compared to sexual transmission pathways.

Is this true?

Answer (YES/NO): NO